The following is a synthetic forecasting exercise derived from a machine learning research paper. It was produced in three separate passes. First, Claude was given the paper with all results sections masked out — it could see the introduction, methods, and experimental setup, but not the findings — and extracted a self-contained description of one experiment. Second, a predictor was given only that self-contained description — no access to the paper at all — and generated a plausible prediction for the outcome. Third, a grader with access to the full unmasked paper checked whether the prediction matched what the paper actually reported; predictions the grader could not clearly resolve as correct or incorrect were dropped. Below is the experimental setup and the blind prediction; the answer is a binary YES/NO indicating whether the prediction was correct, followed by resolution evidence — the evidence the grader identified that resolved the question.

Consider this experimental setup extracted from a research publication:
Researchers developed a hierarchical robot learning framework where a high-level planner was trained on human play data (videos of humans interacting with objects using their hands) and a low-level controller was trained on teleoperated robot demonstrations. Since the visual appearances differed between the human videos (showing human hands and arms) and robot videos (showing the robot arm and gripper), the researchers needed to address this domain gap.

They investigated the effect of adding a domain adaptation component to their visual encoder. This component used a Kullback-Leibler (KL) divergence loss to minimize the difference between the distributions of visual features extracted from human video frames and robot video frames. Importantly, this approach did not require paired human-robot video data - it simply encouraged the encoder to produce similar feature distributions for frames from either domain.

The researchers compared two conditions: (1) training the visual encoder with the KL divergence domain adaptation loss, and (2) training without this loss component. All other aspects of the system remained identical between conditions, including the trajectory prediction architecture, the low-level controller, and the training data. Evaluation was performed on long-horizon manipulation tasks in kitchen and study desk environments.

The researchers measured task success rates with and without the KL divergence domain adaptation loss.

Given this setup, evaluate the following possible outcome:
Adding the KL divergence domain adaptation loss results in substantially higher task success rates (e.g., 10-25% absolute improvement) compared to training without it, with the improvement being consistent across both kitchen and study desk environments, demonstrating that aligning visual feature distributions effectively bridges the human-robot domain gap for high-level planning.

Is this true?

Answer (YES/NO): NO